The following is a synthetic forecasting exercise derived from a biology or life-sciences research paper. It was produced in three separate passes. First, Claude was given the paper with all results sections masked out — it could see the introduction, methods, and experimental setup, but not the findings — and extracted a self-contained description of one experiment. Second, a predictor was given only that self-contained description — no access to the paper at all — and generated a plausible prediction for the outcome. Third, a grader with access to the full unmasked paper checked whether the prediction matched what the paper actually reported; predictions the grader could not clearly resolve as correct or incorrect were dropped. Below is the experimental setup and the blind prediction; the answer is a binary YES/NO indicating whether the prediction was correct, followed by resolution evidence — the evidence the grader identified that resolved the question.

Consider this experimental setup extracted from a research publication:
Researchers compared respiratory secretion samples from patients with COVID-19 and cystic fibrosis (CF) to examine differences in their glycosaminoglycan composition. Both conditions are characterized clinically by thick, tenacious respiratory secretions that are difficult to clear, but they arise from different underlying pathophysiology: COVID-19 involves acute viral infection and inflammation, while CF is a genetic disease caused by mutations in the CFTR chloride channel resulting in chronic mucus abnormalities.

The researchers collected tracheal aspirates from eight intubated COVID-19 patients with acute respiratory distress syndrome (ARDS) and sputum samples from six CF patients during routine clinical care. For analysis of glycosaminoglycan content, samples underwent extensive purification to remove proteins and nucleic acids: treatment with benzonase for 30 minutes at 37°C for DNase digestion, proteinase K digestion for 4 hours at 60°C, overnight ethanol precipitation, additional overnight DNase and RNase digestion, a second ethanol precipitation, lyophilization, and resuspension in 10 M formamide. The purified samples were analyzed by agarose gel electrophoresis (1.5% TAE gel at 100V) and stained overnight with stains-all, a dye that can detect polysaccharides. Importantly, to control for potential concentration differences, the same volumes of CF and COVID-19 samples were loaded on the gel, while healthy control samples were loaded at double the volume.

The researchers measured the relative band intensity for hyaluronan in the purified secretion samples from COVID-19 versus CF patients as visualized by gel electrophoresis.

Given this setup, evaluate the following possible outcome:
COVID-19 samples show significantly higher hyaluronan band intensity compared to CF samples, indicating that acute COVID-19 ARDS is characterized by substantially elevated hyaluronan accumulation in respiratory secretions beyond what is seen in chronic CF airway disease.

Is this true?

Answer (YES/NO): NO